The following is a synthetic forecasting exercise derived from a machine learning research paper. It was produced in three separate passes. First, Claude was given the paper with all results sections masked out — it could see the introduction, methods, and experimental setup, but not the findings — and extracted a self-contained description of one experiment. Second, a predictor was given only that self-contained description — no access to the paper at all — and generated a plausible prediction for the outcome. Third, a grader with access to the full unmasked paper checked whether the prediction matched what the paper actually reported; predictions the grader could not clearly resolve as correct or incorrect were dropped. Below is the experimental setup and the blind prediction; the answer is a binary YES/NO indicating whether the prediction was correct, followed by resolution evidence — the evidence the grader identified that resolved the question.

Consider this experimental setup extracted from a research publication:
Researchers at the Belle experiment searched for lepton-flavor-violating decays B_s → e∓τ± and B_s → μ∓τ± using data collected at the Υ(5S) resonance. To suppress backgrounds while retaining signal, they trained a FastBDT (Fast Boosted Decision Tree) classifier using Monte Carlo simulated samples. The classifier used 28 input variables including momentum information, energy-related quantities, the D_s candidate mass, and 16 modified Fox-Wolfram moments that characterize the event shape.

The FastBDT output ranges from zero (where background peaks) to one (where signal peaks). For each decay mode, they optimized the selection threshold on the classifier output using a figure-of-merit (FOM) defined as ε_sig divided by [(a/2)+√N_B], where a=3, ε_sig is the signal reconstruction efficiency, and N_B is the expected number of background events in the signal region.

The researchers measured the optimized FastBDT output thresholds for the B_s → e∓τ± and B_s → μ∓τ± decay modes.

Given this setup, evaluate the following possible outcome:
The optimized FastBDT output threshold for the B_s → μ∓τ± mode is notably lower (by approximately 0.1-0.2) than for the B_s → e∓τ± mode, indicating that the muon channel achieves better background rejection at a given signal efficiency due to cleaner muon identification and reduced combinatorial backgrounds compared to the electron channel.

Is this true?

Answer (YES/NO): NO